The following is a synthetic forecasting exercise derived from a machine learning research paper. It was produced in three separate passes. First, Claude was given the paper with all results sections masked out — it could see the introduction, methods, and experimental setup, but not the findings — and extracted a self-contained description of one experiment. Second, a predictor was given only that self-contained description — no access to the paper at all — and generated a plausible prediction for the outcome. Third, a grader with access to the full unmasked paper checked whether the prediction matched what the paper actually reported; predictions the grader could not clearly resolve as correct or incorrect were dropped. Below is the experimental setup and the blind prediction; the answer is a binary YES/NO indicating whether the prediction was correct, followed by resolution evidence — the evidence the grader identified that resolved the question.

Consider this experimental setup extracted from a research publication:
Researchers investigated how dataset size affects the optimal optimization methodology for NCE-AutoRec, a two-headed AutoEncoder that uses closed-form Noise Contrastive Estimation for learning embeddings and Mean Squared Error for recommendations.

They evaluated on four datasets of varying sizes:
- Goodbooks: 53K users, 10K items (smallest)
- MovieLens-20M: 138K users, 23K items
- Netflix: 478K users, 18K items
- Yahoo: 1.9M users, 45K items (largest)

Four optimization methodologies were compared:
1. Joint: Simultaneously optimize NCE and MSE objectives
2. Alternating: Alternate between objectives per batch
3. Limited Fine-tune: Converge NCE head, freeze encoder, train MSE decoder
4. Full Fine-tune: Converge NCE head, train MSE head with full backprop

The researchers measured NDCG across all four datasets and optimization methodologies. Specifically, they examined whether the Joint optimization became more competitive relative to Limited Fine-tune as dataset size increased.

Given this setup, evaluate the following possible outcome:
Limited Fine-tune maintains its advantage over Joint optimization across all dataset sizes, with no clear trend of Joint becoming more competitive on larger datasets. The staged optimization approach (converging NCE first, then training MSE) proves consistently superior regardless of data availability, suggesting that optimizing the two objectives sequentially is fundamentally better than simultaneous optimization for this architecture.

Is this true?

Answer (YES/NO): NO